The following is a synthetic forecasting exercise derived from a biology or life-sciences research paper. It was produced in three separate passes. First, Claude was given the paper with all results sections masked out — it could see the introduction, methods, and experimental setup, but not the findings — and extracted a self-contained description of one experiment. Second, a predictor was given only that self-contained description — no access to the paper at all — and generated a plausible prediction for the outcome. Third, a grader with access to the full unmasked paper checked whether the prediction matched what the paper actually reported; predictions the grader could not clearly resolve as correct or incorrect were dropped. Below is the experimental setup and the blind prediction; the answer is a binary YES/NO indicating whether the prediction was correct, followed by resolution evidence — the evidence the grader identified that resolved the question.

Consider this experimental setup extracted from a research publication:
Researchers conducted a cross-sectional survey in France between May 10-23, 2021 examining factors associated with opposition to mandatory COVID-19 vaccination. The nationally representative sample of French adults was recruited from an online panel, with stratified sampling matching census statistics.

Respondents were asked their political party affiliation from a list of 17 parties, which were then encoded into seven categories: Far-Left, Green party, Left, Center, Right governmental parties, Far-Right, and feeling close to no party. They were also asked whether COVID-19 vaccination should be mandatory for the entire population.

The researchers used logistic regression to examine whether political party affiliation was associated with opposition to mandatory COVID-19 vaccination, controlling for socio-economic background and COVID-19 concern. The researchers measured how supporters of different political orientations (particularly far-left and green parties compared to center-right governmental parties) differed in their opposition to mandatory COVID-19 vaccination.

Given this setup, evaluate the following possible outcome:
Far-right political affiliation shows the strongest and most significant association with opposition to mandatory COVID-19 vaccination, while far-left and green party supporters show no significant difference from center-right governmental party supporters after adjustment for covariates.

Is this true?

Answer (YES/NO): NO